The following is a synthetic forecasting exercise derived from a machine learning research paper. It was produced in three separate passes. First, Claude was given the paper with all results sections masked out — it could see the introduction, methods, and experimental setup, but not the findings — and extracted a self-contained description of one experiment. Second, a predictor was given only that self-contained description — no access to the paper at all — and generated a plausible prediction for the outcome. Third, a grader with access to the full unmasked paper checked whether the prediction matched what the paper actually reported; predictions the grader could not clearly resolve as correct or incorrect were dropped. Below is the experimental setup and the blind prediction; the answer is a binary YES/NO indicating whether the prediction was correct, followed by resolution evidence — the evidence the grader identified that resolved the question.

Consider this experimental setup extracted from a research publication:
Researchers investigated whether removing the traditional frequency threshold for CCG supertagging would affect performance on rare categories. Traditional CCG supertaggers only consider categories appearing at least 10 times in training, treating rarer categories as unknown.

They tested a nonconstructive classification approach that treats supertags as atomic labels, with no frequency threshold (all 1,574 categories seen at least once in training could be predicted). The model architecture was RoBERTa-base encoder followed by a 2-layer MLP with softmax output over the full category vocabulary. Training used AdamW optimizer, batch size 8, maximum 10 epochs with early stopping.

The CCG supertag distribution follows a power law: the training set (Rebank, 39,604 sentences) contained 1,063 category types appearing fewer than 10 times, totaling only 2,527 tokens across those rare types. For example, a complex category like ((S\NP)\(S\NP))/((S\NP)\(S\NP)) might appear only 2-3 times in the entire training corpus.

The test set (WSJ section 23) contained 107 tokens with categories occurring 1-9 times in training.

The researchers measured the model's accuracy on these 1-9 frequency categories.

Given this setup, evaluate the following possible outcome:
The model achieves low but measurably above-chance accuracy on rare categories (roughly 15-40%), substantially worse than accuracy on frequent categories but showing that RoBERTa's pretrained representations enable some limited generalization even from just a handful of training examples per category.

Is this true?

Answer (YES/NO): YES